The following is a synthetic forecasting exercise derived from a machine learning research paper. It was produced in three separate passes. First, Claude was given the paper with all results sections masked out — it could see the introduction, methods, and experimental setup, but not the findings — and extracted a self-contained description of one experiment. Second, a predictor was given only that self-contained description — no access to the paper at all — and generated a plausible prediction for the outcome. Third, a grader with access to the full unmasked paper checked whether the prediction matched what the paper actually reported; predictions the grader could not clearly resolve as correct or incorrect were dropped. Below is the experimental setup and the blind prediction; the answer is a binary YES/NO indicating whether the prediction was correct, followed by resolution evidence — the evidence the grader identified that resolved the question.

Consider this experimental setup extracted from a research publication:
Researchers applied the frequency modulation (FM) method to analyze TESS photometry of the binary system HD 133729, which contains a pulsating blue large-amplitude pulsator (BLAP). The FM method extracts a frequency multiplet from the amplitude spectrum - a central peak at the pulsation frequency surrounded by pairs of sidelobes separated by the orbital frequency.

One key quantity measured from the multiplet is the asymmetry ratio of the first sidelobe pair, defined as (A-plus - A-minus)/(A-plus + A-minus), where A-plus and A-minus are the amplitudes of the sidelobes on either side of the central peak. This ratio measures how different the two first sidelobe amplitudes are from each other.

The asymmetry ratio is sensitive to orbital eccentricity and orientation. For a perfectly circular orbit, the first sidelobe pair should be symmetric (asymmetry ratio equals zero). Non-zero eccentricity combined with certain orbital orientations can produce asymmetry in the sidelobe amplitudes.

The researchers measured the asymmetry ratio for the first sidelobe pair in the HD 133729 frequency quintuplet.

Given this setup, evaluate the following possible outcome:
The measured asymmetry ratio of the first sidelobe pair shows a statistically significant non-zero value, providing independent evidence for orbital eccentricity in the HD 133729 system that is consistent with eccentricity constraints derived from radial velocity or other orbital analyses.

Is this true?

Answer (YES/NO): NO